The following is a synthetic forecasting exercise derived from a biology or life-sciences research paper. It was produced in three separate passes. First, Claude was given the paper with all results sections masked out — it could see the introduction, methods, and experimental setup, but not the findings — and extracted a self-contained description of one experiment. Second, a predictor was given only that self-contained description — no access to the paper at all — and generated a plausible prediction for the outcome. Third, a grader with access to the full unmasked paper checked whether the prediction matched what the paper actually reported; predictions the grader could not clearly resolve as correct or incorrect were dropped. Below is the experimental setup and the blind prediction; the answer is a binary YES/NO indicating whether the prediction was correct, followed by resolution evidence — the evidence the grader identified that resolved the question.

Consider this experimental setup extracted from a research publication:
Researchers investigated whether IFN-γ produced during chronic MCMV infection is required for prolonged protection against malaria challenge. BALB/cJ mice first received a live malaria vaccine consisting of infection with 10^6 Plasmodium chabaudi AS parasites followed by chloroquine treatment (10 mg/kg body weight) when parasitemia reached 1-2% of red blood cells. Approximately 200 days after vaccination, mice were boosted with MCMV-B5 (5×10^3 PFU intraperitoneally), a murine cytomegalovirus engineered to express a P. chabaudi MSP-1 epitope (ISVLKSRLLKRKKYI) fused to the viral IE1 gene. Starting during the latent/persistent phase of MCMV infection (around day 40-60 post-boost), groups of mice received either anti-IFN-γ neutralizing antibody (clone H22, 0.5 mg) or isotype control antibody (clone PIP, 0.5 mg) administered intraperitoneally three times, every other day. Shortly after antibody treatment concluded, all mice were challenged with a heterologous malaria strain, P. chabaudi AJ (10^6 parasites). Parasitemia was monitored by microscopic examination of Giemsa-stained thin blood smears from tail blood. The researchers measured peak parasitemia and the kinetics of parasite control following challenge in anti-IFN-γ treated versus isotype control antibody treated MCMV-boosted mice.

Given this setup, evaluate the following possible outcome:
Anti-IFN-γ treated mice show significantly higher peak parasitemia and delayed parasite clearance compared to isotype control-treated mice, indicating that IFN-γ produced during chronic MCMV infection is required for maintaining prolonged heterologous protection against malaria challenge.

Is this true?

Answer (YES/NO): YES